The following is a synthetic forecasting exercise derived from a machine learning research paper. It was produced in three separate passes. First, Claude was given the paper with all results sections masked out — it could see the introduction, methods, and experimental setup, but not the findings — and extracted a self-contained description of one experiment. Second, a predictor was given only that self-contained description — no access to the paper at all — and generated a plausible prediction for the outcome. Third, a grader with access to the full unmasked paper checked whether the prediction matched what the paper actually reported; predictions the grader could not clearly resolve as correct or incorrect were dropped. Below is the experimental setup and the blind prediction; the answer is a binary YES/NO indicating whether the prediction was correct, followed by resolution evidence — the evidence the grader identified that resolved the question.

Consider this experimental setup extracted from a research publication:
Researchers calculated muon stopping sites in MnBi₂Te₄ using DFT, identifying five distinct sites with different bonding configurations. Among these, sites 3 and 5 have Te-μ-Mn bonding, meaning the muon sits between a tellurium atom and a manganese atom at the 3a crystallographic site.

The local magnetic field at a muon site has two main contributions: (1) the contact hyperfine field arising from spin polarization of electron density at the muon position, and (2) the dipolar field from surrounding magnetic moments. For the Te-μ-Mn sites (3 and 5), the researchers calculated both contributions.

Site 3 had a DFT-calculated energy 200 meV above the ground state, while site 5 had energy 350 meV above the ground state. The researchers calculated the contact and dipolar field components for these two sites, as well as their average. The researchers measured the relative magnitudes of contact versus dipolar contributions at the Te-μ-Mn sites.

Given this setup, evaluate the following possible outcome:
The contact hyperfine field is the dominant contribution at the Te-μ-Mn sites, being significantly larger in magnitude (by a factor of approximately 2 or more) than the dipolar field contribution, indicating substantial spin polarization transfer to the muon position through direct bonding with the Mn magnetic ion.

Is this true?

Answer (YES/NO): NO